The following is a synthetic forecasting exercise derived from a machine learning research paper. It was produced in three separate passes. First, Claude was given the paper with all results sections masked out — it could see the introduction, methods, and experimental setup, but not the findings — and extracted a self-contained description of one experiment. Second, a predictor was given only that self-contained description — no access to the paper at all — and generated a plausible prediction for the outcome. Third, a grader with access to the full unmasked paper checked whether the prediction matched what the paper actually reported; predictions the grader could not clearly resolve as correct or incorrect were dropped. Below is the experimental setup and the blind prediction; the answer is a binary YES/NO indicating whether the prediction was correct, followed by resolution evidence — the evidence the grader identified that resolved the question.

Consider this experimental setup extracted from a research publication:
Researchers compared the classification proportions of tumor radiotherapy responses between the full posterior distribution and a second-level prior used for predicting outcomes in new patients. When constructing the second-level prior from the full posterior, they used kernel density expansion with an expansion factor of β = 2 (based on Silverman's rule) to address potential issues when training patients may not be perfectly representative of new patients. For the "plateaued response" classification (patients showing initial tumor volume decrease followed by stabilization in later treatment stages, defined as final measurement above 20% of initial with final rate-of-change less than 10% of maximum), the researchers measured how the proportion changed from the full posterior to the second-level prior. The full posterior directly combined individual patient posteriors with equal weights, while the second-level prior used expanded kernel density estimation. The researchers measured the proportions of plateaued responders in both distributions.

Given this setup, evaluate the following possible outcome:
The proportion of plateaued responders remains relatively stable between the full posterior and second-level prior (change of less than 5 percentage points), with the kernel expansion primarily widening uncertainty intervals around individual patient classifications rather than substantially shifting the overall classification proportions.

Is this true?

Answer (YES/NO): YES